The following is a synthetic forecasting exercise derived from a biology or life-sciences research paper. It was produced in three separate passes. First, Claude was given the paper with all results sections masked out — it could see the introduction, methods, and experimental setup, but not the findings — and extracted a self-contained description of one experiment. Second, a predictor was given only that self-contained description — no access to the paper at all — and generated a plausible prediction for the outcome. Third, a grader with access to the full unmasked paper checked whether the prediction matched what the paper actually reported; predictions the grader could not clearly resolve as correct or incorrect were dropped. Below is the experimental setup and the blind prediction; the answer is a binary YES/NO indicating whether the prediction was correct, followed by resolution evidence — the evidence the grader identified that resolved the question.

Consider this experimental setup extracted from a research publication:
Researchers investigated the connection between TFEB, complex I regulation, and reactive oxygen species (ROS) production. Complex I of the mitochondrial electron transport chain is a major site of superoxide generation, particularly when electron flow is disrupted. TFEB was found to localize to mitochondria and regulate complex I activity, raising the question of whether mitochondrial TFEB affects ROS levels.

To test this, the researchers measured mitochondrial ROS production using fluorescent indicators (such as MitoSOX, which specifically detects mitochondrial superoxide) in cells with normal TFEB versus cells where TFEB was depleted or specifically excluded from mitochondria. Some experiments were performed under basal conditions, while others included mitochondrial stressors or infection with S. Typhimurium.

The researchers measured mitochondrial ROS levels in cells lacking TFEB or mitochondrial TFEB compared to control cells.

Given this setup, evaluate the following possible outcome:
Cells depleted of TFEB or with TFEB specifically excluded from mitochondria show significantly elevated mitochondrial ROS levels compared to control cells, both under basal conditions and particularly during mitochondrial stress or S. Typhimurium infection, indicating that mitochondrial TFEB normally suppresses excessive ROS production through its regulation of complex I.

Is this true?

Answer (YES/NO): NO